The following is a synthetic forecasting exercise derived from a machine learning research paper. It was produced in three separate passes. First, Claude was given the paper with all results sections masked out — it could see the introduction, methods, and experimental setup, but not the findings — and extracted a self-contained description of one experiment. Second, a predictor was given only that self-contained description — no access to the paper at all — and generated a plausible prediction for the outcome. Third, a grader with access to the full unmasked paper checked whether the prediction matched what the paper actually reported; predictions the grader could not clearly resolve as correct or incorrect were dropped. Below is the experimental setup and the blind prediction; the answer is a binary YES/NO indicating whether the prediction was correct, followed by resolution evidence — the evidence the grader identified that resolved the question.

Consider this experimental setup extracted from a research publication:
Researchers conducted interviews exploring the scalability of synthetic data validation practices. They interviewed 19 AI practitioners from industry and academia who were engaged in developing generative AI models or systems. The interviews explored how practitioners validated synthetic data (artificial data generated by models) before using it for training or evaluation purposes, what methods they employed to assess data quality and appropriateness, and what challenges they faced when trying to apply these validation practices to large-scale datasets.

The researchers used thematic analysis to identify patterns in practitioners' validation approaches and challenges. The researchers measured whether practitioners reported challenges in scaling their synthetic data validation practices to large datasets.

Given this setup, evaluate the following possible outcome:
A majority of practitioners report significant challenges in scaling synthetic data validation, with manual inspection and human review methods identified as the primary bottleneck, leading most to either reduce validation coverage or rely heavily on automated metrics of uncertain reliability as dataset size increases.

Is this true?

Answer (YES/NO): NO